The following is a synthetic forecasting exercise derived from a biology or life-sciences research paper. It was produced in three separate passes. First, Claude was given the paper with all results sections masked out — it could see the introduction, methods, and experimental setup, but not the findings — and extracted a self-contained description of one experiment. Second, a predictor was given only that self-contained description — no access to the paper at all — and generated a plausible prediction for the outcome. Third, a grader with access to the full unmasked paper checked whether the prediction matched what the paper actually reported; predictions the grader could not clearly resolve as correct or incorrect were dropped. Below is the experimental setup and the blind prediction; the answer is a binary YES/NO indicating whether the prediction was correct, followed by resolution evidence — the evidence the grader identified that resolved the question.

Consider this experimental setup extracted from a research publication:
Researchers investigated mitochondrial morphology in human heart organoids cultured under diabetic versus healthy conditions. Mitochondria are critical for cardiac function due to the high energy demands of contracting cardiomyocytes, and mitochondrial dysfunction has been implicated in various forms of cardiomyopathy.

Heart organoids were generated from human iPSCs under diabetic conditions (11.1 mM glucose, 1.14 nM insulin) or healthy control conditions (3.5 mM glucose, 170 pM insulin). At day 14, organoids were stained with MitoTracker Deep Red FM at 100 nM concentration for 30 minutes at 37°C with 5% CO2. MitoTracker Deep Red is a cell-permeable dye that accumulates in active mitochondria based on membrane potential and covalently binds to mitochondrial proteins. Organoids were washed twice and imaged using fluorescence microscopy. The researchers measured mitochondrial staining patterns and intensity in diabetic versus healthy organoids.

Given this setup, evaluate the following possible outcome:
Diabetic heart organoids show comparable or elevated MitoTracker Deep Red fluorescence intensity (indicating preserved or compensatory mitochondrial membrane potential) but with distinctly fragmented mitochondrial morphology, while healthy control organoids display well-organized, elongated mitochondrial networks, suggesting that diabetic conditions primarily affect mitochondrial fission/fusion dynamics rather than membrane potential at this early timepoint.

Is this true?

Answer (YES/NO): NO